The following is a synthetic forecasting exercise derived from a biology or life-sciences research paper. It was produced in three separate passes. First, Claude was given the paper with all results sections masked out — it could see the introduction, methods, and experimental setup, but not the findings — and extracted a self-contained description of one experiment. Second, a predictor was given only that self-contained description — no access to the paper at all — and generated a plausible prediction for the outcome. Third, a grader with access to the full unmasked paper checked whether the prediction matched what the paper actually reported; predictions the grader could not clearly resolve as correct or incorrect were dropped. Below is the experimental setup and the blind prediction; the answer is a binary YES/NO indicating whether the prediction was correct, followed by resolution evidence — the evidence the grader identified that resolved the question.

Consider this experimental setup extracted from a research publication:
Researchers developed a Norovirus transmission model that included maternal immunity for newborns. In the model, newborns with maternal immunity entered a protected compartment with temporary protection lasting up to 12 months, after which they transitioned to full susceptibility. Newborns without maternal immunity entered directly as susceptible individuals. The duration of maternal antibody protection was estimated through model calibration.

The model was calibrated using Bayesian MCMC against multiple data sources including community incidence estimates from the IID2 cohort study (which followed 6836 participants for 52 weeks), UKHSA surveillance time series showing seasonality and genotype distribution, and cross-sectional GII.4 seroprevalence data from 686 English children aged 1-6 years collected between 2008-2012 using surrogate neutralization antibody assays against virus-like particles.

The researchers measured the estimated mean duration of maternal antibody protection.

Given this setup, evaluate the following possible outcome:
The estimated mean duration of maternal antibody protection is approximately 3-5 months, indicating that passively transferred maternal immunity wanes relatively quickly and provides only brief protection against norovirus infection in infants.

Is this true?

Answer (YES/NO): NO